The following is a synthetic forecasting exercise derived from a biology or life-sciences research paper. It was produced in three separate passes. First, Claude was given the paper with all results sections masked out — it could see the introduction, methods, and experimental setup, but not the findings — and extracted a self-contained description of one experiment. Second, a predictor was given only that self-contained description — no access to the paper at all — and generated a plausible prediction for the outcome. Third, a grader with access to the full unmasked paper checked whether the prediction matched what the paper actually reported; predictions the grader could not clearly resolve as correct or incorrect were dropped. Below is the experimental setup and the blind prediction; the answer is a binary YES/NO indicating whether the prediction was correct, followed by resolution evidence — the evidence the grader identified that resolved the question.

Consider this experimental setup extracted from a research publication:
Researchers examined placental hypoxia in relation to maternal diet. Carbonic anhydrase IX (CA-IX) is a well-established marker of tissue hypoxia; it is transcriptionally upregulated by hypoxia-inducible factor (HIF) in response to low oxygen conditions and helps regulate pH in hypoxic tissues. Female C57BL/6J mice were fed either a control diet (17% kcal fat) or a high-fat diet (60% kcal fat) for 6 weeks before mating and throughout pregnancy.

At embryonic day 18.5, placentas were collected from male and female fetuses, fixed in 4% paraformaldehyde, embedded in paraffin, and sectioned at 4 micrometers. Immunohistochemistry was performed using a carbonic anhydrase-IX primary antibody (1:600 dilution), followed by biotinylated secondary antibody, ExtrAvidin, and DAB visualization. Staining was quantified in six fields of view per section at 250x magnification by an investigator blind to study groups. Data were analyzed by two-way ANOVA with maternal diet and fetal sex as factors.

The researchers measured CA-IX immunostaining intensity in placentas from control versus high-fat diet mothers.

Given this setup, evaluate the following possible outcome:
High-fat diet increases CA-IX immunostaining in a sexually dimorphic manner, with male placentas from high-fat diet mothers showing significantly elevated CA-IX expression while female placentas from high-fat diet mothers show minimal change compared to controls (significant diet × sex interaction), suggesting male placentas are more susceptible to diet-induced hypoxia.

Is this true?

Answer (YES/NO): NO